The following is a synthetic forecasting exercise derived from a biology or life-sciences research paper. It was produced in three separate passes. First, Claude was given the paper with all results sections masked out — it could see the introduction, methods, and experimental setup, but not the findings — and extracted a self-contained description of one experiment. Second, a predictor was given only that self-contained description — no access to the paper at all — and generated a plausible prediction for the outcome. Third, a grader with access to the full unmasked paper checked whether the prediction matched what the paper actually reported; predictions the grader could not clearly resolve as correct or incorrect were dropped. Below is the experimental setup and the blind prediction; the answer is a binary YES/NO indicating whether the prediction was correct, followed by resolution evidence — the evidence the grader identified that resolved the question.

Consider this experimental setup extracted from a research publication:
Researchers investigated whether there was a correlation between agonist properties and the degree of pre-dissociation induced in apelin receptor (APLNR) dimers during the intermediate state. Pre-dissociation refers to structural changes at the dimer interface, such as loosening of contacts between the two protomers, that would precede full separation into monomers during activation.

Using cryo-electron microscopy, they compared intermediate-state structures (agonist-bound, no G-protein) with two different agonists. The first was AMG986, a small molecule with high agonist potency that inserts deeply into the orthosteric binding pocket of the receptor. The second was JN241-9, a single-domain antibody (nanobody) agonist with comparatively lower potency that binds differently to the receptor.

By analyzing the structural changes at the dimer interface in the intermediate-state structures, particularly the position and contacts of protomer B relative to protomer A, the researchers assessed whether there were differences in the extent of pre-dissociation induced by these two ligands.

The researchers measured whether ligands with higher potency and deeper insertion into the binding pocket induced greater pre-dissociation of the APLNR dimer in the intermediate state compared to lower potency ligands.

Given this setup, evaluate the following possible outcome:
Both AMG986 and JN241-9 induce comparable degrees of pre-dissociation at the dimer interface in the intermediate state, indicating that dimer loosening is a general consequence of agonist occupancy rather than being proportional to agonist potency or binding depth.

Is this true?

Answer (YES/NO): NO